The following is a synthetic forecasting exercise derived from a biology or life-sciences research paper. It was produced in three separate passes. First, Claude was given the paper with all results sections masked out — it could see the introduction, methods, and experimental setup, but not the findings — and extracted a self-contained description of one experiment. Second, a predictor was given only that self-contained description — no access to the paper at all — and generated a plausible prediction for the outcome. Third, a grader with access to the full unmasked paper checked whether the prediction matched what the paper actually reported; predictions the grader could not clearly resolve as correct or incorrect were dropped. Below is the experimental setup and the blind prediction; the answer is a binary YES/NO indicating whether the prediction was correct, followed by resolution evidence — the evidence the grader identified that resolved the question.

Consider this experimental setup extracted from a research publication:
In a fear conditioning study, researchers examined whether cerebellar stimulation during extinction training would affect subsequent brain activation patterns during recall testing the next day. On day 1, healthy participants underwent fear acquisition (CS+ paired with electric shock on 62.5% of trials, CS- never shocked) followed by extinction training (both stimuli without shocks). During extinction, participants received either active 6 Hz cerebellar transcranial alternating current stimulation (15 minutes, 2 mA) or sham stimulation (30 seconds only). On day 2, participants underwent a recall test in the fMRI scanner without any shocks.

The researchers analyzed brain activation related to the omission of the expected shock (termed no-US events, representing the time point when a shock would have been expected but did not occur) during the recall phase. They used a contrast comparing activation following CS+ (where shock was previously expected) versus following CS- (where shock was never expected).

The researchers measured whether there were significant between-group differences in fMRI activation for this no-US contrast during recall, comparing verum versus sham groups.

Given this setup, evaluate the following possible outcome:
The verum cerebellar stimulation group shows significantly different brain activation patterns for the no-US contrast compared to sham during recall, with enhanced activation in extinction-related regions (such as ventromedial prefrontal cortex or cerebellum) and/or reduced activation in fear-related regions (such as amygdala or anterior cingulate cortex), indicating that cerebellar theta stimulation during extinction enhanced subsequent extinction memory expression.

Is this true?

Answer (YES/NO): NO